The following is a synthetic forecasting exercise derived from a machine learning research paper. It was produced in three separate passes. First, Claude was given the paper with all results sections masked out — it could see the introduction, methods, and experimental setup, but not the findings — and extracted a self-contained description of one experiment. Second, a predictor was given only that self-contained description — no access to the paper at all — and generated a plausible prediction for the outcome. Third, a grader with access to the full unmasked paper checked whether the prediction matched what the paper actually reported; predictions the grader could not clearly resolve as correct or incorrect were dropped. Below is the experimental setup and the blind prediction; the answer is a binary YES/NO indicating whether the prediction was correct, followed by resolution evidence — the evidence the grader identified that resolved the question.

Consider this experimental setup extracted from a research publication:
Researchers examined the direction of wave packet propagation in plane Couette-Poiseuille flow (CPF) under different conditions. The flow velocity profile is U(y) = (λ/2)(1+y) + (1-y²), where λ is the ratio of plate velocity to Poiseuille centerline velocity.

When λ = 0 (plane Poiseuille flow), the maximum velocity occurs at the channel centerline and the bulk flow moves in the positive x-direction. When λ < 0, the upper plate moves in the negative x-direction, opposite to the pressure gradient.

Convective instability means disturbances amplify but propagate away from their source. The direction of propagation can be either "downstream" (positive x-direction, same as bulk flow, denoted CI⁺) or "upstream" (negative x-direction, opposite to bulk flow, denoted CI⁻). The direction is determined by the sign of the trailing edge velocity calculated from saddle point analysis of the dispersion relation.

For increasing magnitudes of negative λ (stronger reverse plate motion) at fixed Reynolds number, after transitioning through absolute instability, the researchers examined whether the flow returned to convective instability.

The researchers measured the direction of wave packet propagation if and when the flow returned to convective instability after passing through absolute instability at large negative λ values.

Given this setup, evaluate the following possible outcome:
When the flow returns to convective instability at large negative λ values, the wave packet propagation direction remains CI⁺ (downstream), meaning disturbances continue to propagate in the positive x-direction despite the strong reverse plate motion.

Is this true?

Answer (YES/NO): NO